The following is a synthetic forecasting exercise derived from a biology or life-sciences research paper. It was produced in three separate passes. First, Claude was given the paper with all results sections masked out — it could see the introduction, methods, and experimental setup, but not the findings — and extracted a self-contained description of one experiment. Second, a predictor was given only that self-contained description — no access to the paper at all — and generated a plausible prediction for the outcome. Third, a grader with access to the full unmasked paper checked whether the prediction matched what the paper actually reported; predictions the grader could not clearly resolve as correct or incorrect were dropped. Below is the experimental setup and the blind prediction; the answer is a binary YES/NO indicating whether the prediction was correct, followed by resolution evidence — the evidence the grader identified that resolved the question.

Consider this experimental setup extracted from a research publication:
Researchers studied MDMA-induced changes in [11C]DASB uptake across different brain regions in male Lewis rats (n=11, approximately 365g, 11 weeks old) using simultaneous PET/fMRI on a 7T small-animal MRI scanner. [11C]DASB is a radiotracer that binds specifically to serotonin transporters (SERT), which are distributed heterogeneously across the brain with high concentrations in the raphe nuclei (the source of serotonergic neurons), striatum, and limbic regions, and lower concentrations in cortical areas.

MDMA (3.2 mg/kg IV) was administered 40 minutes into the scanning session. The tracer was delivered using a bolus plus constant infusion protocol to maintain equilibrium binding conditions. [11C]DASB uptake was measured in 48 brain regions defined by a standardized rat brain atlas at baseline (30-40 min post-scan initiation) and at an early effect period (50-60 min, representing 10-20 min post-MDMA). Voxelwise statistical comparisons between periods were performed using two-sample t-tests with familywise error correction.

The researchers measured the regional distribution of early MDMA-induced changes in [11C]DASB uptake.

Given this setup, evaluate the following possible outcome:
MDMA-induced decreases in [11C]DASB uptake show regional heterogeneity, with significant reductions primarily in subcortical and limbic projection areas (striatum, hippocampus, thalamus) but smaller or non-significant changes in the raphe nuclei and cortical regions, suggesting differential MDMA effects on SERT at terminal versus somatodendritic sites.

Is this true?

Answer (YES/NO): NO